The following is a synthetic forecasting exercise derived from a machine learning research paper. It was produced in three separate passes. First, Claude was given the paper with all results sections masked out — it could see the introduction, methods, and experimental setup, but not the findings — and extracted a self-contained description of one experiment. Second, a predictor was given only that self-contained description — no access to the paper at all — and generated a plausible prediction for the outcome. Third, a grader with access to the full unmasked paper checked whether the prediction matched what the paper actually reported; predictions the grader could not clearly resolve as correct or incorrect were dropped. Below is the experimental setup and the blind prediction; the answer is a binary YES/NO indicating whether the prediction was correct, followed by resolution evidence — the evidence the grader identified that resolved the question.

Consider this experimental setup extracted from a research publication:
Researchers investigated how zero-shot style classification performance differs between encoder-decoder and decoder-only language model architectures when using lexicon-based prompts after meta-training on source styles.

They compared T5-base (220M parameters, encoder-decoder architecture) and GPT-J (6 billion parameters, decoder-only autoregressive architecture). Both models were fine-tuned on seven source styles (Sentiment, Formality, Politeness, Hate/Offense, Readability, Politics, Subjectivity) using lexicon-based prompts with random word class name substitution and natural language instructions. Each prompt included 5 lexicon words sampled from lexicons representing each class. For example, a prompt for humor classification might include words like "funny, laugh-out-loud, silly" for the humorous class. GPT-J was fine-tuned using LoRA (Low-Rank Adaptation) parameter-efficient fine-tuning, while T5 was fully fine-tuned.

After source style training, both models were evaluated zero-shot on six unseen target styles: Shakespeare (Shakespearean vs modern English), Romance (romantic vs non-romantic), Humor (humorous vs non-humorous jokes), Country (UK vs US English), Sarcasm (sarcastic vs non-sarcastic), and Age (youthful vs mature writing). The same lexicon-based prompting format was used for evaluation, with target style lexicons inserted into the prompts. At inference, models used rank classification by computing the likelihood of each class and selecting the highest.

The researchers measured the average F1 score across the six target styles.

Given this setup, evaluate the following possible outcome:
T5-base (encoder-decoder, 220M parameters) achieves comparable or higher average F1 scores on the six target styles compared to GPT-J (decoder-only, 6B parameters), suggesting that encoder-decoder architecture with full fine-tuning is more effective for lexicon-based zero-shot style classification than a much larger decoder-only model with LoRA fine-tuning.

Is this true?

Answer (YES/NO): YES